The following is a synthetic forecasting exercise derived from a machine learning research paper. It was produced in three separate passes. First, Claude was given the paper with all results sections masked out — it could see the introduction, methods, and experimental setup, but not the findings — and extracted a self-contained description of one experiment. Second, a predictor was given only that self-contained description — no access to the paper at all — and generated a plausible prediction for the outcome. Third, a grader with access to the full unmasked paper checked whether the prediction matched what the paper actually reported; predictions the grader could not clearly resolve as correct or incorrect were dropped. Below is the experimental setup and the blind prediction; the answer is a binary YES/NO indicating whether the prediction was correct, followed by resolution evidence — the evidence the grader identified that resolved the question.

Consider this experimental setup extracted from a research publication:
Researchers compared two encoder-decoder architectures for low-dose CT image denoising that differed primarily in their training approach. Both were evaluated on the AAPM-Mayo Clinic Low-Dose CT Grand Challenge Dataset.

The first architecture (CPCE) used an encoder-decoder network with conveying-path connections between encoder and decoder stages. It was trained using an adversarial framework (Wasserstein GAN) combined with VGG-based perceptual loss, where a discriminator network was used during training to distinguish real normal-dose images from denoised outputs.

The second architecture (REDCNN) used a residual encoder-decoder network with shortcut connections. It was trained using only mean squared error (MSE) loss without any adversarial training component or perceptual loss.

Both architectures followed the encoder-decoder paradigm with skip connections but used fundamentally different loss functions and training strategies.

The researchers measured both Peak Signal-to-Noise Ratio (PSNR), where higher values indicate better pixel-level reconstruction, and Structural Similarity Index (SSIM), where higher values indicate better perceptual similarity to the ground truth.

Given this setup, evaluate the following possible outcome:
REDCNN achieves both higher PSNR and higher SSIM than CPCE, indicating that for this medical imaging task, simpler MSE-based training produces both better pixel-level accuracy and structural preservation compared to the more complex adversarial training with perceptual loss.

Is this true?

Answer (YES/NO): YES